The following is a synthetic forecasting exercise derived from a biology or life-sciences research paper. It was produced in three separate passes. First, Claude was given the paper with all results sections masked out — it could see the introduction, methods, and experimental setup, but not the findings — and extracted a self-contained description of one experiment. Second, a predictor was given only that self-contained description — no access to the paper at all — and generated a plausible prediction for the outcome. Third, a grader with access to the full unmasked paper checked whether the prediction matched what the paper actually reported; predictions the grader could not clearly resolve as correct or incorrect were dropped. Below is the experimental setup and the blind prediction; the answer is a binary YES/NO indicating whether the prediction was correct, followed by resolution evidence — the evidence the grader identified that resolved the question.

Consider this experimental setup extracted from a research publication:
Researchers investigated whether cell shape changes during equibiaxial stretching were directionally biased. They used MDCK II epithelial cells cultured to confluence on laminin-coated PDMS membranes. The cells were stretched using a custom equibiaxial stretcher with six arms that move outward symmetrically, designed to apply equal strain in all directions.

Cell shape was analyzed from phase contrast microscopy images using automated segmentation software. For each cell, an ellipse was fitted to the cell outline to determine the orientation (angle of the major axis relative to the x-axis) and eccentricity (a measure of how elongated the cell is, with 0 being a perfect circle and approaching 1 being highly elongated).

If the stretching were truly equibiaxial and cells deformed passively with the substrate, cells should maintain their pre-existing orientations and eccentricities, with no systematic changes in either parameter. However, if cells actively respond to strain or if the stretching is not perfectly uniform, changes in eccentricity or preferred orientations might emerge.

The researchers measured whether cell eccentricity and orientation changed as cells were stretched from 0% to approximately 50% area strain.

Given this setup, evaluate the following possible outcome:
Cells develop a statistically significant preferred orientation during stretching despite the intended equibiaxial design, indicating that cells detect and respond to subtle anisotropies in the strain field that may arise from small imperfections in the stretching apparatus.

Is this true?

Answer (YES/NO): NO